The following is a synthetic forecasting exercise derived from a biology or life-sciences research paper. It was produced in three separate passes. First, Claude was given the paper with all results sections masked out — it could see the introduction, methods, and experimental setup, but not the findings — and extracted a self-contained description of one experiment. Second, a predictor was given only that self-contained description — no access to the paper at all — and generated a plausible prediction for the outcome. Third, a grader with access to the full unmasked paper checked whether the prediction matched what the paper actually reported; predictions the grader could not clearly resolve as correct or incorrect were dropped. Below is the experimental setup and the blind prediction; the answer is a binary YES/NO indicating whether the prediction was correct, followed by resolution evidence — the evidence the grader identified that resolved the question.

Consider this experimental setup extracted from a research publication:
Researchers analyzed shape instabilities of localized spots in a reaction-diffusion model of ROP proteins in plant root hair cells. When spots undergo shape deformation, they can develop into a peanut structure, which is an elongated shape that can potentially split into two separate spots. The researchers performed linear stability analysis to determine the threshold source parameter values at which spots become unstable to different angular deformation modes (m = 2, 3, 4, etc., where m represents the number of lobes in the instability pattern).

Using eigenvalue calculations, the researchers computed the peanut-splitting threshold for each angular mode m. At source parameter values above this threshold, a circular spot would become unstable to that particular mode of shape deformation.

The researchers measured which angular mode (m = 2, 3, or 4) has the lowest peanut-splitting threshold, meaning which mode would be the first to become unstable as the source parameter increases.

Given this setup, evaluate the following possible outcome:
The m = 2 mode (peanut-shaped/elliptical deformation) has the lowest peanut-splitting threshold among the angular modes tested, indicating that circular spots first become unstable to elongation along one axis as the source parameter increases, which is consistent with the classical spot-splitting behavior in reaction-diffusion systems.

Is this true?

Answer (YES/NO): YES